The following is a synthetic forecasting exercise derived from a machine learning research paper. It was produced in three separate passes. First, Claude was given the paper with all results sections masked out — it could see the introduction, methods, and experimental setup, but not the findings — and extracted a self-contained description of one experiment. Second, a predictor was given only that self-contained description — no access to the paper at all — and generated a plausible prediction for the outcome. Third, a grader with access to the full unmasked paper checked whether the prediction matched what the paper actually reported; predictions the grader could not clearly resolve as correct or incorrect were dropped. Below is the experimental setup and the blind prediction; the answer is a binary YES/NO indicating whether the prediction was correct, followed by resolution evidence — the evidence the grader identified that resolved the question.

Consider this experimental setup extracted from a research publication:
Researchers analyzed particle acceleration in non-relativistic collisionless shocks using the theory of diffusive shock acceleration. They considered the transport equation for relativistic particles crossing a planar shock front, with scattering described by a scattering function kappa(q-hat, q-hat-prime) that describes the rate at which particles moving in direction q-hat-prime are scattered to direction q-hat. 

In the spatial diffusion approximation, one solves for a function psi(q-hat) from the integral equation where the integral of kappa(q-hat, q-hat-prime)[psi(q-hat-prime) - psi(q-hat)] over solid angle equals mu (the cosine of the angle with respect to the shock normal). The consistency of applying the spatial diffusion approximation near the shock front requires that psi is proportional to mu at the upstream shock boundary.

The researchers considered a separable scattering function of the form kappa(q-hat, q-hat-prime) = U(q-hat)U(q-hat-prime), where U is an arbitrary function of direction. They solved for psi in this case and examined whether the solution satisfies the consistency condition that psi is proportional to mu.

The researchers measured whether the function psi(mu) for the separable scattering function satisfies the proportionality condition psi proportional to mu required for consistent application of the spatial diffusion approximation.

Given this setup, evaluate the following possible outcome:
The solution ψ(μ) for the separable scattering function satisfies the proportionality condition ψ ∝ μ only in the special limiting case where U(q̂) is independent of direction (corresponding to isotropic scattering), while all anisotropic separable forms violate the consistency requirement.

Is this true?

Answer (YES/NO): YES